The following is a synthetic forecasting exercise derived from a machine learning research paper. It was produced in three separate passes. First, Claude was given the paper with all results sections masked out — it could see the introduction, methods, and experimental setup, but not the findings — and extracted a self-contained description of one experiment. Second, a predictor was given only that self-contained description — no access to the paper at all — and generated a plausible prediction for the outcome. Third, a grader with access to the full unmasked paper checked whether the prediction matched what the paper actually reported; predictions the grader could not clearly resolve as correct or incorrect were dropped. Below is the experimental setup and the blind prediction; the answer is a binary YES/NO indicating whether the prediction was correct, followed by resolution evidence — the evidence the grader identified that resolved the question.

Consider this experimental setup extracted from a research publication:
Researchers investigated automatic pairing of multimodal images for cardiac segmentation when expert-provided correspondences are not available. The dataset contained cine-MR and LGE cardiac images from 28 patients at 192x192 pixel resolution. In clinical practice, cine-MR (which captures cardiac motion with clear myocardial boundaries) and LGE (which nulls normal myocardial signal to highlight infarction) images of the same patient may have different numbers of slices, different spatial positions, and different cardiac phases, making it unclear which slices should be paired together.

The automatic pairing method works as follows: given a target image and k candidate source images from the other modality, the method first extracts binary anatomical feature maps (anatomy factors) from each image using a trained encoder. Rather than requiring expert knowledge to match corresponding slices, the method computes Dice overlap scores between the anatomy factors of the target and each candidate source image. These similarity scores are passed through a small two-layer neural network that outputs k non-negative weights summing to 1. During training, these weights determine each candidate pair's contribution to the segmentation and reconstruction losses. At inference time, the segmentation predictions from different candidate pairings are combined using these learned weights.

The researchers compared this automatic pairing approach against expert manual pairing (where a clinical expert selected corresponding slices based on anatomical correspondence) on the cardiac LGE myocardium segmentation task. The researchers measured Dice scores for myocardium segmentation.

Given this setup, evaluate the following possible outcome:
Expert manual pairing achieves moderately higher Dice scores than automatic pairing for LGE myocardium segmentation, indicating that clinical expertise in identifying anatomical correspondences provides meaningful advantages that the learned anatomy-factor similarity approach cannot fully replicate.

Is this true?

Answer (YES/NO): NO